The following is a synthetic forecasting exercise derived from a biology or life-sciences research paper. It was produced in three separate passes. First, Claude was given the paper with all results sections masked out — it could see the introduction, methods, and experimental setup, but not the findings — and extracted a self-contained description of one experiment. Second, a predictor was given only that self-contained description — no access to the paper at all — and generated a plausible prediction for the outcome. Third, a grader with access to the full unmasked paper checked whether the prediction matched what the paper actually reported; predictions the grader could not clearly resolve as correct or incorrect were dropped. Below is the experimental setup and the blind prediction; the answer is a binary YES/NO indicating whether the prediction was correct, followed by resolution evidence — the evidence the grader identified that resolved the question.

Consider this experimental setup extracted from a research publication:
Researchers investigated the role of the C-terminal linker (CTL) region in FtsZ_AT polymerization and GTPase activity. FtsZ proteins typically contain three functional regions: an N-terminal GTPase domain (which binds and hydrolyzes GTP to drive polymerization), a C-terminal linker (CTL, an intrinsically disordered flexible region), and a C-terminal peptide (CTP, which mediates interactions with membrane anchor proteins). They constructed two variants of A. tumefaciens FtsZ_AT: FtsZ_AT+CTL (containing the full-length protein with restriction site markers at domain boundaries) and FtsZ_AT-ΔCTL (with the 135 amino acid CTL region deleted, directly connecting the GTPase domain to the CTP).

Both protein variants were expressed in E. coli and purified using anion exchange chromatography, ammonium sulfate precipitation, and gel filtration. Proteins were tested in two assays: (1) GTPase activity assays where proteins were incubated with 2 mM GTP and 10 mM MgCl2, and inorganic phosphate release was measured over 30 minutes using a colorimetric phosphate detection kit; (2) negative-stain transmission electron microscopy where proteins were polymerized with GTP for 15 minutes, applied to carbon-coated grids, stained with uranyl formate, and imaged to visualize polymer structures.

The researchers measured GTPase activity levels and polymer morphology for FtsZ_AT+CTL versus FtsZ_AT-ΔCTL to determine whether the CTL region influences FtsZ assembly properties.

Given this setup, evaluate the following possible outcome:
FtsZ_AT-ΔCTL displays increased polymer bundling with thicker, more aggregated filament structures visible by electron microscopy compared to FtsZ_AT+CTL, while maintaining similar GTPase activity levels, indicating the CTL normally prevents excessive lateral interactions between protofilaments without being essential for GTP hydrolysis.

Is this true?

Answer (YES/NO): NO